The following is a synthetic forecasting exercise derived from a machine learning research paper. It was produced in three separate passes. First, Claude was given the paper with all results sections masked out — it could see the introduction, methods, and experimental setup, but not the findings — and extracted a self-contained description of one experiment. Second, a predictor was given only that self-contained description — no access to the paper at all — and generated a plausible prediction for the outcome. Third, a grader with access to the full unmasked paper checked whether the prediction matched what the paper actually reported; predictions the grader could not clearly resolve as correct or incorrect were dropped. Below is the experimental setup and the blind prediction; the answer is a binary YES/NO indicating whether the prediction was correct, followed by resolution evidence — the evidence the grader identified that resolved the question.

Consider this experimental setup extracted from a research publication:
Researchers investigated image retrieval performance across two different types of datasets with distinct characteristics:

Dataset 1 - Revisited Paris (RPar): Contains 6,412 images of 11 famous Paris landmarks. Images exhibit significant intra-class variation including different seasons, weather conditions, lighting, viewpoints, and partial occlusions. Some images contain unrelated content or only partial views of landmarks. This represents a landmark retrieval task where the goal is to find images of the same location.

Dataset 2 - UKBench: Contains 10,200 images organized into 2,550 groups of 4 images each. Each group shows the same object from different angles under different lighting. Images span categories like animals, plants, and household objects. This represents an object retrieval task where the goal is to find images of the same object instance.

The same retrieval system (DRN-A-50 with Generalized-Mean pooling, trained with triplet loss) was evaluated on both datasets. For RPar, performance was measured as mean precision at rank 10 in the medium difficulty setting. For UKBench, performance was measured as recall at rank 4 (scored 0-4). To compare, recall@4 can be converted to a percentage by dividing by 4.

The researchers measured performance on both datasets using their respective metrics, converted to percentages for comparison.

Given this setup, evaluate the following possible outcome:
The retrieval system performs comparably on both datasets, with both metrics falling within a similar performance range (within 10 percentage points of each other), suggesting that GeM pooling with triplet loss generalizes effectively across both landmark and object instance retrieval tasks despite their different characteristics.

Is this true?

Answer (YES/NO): YES